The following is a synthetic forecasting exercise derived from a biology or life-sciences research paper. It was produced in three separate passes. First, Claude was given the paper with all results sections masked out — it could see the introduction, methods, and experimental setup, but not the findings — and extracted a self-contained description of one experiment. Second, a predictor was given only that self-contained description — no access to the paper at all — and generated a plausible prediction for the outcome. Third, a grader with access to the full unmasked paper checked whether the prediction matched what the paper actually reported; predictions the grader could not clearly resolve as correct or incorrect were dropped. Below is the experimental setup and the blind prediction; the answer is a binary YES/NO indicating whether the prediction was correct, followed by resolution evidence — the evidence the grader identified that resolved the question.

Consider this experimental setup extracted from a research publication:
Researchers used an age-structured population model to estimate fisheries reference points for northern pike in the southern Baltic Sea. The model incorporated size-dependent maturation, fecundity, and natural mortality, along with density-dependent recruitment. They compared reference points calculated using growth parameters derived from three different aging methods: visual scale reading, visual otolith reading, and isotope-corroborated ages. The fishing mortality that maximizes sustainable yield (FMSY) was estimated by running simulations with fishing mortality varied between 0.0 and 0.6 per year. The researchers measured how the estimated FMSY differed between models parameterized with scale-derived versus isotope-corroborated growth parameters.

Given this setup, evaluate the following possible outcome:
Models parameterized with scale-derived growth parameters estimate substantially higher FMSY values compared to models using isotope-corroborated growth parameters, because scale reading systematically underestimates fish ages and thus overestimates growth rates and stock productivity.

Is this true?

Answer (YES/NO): NO